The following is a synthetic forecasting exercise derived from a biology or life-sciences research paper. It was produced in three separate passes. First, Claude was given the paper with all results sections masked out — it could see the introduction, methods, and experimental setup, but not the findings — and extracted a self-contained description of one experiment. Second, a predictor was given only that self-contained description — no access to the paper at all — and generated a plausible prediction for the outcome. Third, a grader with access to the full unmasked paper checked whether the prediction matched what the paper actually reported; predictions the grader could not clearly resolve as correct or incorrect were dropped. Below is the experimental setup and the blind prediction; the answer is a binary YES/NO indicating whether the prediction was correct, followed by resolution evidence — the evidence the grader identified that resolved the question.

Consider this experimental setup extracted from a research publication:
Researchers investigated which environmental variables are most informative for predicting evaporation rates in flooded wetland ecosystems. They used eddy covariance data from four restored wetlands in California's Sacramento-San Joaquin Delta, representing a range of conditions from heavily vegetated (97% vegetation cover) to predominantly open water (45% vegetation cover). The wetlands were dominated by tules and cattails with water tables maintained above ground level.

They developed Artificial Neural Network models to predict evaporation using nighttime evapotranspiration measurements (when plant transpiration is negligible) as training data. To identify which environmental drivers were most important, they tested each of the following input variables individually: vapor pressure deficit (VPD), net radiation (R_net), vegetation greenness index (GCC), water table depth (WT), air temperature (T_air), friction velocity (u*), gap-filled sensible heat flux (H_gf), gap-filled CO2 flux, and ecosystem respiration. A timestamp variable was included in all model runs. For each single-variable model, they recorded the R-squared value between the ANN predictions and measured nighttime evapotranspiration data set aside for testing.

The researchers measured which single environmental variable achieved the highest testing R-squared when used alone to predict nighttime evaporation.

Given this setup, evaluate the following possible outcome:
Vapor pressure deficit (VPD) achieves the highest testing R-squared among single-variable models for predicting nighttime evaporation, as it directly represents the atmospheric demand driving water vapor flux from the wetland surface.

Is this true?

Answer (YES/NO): YES